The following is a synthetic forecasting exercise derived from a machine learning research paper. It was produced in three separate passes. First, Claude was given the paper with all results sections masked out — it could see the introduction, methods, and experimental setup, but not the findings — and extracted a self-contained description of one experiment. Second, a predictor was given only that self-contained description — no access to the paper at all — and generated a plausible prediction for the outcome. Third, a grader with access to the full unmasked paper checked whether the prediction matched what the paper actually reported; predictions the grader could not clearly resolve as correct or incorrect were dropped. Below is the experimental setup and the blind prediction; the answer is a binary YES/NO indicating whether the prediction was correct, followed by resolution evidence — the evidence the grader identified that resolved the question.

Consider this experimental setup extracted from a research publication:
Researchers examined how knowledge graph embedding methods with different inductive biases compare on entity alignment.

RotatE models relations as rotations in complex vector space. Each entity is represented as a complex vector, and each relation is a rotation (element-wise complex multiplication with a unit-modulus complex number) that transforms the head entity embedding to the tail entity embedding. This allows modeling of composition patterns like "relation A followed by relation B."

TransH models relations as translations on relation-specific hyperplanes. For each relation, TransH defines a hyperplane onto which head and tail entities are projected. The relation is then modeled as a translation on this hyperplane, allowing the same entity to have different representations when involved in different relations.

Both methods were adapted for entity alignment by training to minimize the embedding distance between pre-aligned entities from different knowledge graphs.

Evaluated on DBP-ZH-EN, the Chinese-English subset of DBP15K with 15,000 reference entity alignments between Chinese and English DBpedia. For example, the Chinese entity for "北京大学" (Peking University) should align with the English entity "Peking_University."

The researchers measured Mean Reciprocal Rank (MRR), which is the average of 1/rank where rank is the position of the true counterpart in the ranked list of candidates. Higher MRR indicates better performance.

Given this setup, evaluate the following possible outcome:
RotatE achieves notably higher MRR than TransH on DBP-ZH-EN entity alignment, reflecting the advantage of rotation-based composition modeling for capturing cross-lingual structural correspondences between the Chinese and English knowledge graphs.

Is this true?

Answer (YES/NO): YES